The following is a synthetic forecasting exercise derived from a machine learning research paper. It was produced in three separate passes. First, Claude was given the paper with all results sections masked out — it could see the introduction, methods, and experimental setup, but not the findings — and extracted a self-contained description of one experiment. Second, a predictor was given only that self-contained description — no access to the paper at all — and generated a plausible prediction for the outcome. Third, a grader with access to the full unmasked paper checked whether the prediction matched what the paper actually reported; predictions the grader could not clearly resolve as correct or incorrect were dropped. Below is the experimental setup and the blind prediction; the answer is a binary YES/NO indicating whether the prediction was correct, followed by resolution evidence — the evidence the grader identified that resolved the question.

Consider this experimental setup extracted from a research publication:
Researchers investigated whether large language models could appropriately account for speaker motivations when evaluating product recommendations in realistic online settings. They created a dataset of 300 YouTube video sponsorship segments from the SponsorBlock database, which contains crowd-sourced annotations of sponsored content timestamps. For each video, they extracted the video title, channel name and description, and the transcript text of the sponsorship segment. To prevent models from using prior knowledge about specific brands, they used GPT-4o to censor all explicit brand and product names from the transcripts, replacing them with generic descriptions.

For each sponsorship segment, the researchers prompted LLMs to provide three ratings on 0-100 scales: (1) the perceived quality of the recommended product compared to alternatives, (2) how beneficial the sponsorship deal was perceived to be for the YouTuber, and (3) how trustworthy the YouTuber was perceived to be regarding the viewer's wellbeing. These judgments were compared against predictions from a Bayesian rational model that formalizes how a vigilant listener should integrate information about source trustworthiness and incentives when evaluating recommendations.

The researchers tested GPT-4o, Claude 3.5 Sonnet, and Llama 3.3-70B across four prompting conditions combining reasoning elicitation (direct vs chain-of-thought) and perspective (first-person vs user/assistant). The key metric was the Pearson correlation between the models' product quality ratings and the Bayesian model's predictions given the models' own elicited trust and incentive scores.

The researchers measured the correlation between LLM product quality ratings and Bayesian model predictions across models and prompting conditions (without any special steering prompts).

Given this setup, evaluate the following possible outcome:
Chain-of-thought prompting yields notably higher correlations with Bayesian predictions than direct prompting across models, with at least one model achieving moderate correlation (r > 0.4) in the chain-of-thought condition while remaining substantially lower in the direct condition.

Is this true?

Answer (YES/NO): NO